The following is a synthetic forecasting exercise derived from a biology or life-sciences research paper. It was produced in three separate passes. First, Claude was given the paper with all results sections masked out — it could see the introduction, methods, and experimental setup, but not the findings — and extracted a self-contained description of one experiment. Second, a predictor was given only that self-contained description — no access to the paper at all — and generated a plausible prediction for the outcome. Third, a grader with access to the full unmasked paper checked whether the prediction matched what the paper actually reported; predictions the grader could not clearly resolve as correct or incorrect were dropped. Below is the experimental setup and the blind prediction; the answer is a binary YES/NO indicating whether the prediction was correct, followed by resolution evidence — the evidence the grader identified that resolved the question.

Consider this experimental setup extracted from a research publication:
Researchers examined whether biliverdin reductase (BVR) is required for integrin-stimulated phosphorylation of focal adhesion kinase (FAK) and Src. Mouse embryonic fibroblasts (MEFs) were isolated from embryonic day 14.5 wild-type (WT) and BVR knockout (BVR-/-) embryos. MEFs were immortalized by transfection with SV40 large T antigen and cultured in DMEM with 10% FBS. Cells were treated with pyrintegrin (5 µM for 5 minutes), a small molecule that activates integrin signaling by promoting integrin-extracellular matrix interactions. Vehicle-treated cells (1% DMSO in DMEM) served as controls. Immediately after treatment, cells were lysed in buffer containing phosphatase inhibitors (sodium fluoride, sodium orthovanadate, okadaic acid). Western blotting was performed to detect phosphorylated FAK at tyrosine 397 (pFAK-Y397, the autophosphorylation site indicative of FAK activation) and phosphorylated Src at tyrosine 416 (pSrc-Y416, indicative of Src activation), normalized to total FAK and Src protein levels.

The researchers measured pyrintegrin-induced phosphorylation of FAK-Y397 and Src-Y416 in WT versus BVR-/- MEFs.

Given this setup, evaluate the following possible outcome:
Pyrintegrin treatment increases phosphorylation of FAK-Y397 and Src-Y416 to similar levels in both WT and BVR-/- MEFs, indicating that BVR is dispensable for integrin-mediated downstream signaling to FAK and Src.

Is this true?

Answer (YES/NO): NO